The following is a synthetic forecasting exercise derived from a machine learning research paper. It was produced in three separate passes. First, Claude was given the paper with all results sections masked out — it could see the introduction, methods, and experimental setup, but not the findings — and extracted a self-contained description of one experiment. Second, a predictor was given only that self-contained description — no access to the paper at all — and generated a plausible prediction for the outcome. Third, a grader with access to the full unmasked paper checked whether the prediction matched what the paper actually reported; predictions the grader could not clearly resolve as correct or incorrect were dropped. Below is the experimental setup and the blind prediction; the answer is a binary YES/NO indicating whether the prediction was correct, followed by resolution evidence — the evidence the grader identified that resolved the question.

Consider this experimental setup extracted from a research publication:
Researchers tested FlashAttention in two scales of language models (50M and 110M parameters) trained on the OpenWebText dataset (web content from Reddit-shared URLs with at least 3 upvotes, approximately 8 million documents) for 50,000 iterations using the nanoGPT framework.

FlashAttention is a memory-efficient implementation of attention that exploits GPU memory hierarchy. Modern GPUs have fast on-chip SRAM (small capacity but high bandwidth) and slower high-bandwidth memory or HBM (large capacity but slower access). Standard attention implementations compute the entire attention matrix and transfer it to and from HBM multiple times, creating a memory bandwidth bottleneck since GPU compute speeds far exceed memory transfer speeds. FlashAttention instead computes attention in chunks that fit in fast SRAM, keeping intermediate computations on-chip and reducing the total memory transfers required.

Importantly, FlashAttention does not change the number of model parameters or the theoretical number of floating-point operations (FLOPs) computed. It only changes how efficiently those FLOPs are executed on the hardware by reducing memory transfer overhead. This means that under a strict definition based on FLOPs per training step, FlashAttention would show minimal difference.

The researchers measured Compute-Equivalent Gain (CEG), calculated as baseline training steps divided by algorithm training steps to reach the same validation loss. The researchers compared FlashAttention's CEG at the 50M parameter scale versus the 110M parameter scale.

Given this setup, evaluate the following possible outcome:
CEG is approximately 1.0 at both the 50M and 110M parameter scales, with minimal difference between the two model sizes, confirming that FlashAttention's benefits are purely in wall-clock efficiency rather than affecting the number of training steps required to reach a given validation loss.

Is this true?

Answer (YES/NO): YES